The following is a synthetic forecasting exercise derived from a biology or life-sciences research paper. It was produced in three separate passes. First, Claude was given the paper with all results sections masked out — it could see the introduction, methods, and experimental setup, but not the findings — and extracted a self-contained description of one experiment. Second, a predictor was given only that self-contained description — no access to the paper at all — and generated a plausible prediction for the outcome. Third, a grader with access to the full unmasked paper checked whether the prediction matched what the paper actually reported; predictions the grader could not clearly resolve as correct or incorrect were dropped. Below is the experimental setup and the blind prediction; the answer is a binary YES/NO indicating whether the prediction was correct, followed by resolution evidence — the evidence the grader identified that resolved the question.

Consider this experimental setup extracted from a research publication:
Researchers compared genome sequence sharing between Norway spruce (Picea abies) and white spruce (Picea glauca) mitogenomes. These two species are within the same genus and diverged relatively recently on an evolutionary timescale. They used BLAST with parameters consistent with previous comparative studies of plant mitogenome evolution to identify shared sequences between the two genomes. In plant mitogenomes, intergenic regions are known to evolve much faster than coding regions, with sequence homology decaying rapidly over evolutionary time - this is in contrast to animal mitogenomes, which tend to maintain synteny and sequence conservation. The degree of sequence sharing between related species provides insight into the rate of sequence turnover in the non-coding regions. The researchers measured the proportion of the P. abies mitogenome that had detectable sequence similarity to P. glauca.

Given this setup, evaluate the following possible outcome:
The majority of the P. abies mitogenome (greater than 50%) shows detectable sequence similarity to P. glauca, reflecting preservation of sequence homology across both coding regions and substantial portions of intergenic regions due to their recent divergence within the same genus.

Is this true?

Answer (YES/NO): NO